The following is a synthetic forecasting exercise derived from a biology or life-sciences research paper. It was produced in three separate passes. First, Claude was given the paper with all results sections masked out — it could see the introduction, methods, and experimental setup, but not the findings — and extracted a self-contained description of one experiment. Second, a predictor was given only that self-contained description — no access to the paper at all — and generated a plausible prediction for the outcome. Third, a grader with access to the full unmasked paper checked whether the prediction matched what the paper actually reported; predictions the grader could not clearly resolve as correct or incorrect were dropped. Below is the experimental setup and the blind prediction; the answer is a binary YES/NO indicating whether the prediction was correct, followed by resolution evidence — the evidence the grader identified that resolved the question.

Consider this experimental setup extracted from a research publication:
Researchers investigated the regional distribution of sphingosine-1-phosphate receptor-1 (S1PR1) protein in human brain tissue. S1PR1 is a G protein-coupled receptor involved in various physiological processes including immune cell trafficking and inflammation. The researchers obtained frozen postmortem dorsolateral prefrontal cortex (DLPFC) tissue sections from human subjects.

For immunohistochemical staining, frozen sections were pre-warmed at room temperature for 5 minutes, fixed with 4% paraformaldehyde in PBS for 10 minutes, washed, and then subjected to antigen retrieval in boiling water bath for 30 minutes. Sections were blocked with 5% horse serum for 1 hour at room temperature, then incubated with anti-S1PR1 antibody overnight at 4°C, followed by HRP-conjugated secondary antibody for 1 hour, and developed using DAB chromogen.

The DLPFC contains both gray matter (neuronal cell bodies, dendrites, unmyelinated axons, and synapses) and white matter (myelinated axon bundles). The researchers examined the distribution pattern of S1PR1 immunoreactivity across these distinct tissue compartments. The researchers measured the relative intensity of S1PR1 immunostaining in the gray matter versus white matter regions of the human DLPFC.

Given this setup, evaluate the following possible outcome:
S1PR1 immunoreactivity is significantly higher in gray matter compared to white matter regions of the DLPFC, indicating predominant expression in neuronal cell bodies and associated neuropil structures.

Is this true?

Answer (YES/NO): YES